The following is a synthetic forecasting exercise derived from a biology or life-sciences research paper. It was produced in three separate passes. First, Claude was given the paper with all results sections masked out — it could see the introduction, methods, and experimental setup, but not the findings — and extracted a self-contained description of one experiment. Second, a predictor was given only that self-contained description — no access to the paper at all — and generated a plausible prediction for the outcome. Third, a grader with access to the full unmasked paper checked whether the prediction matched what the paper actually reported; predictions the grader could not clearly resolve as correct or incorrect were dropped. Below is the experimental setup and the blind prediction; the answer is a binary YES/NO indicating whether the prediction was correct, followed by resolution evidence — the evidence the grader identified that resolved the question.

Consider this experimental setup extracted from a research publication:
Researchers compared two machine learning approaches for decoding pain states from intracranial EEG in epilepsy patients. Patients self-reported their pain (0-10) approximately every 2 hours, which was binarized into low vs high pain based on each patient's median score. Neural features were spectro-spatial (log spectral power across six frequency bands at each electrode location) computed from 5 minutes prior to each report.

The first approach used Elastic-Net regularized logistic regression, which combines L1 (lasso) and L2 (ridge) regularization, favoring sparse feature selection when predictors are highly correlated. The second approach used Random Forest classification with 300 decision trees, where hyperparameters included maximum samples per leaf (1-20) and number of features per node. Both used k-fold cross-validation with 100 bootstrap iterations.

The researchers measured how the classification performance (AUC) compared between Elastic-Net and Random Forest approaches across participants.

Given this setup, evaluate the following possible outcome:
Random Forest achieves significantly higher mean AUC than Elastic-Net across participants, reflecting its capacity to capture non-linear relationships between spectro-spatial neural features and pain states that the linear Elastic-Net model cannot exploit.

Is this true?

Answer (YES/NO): NO